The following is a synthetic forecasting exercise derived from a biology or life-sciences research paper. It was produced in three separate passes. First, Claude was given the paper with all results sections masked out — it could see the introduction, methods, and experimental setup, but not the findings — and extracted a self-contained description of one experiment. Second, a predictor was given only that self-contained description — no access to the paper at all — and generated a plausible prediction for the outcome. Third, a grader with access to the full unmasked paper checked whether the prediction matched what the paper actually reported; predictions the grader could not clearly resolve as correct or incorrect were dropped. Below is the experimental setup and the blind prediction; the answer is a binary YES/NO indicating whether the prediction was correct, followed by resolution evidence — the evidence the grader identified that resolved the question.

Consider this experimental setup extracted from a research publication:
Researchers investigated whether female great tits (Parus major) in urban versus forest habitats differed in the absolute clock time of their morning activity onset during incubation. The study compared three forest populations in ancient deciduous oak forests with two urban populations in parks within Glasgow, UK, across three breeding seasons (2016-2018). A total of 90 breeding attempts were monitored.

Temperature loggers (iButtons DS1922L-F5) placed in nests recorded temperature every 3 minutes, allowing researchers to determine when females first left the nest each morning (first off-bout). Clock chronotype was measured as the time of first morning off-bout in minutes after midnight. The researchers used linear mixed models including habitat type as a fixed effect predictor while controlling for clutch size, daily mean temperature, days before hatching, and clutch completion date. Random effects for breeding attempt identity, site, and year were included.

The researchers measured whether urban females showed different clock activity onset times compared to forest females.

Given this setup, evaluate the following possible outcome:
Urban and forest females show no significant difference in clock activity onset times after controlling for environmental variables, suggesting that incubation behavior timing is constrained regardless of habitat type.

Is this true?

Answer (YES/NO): NO